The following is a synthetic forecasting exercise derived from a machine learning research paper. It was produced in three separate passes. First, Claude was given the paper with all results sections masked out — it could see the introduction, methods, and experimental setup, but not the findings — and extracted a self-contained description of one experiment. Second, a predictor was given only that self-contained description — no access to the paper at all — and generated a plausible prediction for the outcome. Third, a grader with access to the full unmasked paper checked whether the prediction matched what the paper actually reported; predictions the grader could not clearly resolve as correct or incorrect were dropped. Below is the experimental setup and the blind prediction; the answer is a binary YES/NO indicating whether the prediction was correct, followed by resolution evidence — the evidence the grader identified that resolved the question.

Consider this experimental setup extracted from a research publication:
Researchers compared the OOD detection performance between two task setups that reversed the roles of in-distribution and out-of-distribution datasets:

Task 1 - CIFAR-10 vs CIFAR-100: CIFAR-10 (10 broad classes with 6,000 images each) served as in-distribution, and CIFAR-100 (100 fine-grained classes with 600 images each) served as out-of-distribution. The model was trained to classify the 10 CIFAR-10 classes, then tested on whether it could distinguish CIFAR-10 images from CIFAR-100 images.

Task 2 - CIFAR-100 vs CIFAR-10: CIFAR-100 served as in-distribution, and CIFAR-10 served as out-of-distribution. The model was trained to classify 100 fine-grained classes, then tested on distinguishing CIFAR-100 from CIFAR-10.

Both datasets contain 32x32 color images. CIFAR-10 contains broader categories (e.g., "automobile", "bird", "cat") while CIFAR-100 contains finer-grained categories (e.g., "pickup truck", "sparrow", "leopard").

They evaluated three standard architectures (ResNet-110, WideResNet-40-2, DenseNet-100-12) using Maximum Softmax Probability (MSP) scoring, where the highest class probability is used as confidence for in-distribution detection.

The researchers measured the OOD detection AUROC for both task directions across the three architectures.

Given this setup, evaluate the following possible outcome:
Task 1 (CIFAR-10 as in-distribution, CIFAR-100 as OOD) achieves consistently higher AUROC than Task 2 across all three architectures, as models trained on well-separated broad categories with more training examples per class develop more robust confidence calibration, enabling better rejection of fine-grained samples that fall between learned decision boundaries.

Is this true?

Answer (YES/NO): YES